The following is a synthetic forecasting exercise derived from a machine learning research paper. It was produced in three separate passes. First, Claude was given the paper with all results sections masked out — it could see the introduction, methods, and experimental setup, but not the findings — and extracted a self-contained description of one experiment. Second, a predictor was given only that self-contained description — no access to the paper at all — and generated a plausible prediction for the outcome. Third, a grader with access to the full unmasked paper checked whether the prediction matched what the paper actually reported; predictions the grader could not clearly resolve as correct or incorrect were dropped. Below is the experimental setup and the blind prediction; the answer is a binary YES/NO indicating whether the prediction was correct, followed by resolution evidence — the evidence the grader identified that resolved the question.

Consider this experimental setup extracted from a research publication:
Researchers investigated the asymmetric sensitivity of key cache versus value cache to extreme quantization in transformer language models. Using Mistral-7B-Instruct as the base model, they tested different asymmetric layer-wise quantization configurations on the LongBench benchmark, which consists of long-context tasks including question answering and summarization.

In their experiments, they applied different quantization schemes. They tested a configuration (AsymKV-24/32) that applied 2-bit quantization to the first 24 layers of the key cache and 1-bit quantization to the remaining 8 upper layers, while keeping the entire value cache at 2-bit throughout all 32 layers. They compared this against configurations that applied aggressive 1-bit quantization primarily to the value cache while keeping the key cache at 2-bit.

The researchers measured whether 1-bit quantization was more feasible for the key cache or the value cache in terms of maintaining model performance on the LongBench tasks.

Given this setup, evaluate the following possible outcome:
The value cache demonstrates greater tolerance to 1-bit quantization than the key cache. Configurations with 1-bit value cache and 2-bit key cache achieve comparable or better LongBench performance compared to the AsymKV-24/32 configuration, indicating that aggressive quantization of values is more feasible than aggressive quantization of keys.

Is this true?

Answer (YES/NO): YES